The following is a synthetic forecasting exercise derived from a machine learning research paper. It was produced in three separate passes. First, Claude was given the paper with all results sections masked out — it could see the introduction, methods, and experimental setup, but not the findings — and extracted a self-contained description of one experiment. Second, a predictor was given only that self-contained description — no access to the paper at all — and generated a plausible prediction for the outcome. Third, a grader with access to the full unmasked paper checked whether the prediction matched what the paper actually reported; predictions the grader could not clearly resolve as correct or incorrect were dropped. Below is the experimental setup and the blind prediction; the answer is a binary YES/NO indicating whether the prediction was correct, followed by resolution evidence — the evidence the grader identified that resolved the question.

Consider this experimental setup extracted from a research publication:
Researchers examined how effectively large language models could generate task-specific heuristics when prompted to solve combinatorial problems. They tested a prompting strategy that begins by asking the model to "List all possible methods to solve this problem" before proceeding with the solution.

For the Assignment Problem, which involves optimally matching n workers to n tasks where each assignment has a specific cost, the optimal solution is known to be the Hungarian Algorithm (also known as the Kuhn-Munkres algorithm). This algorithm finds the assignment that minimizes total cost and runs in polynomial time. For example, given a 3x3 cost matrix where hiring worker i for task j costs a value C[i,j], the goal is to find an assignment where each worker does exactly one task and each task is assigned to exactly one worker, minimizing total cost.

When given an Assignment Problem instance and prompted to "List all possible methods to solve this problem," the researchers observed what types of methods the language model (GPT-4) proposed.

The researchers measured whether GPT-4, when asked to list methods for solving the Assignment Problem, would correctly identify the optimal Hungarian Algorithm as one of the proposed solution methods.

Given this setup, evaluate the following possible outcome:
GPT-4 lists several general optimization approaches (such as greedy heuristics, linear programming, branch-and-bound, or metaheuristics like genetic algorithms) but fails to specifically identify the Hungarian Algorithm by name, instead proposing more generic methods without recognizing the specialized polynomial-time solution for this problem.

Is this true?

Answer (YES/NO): NO